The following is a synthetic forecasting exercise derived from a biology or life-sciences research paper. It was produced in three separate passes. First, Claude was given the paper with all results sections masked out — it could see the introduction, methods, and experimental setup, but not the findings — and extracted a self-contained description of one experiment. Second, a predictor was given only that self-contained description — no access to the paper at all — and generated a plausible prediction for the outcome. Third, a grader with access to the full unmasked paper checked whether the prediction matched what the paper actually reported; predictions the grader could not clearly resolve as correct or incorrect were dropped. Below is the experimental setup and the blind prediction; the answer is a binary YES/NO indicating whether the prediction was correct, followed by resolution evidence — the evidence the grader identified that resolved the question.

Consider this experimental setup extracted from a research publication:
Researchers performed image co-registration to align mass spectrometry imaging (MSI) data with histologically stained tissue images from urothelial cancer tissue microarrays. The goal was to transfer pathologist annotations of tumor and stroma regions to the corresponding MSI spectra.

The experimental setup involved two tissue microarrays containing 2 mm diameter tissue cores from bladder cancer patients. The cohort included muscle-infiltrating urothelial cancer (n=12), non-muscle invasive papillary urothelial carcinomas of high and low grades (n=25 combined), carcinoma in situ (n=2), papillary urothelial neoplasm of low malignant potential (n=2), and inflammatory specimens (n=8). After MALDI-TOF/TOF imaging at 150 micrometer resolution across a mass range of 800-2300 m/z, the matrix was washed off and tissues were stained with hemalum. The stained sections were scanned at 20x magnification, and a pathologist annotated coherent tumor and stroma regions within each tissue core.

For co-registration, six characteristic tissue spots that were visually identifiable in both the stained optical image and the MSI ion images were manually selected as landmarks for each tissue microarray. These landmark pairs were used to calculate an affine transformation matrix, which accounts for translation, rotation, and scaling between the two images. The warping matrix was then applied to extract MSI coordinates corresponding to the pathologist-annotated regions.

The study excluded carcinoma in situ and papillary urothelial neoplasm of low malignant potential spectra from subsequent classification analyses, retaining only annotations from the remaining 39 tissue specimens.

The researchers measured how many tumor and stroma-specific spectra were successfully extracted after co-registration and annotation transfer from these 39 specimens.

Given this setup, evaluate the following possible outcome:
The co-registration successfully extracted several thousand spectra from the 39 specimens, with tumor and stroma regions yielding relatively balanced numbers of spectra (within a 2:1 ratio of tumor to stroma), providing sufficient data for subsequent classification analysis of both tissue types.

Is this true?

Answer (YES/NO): NO